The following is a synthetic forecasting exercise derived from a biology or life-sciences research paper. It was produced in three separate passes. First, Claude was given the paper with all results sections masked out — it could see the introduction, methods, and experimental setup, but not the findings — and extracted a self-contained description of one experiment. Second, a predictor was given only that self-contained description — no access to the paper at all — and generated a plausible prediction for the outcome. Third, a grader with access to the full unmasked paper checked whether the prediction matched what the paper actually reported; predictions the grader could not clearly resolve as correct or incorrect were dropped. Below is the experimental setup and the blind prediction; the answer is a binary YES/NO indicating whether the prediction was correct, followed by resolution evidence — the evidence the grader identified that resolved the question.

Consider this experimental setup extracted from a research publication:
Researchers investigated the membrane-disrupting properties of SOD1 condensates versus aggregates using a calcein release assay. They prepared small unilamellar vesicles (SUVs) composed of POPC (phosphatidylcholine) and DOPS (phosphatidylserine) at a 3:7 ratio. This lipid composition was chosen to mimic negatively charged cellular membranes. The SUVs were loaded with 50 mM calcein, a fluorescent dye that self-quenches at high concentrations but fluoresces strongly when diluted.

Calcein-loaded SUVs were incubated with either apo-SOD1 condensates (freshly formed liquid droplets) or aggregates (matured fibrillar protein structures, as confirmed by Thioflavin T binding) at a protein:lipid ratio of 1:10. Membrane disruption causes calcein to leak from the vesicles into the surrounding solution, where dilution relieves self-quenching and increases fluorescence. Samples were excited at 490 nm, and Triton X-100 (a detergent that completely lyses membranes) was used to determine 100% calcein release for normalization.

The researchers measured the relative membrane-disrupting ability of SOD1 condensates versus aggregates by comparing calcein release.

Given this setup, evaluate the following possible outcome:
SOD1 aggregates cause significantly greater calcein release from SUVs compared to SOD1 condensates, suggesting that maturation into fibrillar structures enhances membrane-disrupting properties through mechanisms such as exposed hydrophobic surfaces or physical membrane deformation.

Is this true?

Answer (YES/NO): YES